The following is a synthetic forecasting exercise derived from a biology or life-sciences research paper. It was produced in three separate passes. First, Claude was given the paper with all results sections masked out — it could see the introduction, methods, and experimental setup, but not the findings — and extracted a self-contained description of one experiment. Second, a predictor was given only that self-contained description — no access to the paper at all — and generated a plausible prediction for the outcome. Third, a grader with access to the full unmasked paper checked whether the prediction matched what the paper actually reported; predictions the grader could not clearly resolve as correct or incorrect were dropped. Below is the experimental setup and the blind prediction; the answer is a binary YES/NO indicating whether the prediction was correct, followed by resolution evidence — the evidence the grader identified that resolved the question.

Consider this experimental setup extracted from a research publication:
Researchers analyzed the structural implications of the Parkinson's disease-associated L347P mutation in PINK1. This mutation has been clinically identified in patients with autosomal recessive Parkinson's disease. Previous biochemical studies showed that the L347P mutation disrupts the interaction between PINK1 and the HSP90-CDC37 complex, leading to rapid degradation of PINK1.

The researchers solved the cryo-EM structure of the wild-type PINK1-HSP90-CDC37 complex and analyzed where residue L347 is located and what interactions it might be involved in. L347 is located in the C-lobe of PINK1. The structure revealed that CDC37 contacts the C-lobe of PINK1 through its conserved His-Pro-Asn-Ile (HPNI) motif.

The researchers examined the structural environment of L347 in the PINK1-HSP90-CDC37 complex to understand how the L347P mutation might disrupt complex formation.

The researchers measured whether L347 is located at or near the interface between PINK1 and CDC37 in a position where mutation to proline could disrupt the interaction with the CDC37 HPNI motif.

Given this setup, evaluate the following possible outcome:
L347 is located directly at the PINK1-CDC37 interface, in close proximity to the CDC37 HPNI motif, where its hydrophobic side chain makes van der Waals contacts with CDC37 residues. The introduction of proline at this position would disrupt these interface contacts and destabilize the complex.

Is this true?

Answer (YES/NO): NO